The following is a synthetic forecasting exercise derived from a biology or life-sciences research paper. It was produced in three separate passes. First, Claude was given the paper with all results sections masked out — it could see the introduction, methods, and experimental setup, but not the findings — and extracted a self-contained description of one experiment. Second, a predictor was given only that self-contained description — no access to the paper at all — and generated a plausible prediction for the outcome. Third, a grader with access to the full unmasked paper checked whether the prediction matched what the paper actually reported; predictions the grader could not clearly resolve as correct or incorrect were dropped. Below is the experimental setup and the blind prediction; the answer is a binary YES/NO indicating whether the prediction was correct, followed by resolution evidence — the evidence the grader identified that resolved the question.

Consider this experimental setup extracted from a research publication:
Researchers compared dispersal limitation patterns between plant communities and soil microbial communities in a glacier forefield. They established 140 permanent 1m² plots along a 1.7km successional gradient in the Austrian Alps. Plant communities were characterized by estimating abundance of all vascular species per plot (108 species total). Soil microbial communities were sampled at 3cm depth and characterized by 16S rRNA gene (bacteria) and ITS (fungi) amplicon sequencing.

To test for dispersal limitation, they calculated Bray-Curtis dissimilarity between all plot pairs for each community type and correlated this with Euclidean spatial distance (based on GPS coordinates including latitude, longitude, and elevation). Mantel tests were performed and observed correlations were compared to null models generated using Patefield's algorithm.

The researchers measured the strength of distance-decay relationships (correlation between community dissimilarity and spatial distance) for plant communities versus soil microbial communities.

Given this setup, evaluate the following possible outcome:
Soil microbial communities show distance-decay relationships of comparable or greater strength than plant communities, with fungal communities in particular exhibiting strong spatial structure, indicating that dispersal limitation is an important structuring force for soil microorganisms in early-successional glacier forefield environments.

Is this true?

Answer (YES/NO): NO